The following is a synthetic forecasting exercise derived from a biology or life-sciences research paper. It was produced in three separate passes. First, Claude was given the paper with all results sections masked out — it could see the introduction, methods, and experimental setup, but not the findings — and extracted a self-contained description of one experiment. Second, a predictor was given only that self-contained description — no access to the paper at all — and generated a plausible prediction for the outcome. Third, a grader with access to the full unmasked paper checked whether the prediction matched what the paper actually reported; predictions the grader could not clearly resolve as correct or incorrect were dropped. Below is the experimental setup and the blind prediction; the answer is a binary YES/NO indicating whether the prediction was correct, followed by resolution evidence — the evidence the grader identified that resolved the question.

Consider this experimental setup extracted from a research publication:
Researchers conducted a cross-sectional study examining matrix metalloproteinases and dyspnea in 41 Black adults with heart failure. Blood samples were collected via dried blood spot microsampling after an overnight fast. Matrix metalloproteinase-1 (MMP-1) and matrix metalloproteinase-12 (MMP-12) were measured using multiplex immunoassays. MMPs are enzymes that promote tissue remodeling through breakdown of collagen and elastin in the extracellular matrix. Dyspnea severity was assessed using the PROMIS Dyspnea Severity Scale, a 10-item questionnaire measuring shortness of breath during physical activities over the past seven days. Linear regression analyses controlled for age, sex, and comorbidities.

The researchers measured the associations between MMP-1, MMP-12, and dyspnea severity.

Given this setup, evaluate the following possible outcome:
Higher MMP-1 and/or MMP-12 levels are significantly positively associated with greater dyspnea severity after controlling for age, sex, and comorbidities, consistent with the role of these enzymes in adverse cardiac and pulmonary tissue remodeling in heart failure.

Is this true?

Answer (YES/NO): YES